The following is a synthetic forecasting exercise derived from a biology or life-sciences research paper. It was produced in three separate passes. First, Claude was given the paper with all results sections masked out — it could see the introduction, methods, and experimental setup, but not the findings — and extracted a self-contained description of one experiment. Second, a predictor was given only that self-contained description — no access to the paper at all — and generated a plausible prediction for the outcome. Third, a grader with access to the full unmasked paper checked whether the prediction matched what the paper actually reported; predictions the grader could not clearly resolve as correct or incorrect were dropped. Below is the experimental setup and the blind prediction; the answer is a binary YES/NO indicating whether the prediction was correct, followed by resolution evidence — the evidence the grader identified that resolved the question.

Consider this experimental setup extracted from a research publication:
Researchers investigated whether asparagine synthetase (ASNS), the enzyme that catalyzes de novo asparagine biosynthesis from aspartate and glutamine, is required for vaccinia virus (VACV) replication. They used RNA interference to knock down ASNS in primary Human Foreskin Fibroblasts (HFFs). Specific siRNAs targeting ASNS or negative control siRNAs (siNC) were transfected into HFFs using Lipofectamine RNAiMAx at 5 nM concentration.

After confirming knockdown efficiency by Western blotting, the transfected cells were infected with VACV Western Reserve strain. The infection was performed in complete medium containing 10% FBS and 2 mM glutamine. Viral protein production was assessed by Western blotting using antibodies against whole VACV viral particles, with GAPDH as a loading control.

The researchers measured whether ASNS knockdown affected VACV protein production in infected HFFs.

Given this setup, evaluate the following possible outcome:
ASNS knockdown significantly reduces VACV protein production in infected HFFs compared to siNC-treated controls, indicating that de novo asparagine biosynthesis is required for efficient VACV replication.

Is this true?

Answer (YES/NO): YES